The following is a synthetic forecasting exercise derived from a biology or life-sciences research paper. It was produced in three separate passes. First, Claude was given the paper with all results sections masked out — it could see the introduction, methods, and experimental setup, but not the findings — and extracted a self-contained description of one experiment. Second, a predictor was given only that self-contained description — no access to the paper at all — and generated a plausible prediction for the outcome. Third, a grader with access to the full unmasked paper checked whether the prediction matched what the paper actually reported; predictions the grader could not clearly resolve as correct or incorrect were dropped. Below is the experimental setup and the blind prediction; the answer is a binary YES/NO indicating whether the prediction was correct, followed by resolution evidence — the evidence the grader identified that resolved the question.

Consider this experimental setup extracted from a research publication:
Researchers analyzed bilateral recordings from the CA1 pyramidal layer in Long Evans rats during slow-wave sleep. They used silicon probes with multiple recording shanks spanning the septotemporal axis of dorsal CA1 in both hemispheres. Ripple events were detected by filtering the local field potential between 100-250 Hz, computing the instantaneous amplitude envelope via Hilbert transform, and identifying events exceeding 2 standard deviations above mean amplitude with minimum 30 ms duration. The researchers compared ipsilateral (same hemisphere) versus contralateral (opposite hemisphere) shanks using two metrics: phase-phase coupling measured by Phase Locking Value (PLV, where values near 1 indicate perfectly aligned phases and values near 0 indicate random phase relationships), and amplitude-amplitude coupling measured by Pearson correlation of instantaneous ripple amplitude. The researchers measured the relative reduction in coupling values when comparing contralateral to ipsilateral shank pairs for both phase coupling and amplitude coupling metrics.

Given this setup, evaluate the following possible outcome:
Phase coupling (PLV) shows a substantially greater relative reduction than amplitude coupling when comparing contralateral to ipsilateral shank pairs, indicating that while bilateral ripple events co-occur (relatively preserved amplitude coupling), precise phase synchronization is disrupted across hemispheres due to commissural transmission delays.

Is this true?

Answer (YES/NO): YES